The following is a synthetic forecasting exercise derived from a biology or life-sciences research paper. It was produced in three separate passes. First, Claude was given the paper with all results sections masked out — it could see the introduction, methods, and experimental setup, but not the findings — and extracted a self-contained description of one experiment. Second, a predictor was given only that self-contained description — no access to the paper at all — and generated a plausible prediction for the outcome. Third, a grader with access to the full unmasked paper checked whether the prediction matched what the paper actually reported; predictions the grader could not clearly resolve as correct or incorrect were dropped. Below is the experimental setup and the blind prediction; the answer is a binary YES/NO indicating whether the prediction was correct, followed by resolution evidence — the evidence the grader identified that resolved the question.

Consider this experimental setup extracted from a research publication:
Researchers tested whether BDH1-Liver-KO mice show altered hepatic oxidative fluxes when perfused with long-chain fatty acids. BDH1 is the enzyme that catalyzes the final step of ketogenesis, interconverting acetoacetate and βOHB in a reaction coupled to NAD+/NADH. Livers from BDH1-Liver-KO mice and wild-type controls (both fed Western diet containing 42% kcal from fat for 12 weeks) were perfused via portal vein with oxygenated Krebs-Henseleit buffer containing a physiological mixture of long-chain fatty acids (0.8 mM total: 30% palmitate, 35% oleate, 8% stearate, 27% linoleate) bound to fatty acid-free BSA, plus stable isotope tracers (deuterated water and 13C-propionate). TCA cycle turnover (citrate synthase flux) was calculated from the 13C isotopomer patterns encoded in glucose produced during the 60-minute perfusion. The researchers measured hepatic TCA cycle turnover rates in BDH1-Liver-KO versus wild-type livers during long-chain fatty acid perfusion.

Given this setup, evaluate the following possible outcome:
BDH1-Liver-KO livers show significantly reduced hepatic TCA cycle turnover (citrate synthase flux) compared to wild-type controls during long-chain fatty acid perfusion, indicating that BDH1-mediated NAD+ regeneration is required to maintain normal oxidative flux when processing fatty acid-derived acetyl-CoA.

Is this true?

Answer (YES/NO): YES